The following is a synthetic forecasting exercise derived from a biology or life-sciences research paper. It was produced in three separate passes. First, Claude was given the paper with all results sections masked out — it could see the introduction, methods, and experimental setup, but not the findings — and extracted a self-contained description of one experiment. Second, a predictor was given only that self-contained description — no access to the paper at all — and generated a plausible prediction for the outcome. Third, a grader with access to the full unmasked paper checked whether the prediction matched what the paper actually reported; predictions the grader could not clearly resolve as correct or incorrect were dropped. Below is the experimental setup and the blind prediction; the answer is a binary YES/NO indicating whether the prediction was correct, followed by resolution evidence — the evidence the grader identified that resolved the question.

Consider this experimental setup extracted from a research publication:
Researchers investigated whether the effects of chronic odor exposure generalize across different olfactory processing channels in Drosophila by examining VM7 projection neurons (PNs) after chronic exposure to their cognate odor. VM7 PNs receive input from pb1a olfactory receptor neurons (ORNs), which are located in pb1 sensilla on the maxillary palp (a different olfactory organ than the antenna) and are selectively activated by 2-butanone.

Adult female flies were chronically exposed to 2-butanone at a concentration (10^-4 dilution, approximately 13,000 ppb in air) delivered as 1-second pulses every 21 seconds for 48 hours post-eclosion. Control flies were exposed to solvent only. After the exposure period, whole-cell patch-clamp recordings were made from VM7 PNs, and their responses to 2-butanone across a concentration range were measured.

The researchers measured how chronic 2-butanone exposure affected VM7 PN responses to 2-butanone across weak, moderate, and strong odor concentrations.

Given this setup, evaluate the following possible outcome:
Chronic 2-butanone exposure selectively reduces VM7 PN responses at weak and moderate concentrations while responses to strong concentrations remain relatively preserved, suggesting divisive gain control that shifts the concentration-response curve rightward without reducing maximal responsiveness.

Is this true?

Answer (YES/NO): NO